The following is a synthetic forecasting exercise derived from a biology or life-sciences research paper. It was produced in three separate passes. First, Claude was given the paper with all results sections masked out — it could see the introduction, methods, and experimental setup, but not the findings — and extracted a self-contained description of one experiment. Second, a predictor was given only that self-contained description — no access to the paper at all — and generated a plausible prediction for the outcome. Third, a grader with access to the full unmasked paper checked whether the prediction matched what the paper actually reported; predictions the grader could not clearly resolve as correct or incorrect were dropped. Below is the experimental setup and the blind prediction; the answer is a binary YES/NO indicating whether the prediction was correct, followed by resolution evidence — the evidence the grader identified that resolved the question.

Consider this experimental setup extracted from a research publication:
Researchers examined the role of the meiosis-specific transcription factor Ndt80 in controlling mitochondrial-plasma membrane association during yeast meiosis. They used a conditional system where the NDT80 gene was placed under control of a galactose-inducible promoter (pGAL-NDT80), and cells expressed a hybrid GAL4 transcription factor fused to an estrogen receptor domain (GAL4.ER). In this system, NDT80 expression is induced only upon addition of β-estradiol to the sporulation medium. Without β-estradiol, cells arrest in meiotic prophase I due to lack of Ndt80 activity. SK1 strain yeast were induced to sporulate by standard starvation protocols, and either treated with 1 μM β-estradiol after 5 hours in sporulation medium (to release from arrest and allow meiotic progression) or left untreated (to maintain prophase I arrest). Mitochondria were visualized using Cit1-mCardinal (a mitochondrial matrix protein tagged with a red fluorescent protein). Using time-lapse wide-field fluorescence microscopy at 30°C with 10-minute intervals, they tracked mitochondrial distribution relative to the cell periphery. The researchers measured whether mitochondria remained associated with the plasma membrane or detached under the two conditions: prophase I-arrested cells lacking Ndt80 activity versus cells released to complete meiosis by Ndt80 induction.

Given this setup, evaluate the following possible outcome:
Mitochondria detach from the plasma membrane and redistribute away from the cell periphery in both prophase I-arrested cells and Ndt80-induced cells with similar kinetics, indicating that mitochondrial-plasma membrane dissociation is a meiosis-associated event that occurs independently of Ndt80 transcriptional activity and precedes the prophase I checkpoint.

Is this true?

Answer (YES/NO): NO